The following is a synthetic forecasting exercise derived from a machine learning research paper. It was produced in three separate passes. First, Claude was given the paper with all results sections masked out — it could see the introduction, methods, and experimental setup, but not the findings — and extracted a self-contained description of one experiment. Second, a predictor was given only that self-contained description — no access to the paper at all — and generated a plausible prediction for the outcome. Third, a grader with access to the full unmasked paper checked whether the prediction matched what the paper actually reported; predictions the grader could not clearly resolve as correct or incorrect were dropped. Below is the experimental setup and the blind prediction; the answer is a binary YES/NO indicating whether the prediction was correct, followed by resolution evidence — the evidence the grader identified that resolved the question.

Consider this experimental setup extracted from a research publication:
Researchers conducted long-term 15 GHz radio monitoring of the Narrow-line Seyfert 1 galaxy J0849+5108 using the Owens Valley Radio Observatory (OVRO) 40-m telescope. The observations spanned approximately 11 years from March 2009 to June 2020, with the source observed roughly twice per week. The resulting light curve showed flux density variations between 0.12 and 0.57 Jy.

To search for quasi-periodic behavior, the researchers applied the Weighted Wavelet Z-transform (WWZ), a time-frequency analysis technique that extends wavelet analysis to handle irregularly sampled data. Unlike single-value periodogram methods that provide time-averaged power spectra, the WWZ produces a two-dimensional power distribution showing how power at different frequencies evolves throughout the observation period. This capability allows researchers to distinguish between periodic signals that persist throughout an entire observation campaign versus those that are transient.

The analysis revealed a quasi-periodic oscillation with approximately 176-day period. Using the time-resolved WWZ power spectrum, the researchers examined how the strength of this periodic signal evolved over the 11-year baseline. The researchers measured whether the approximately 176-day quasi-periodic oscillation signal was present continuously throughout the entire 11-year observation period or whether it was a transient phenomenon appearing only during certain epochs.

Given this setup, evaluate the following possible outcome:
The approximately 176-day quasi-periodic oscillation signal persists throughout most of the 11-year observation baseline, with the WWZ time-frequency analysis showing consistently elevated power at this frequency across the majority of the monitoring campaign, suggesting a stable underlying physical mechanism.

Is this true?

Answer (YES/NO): YES